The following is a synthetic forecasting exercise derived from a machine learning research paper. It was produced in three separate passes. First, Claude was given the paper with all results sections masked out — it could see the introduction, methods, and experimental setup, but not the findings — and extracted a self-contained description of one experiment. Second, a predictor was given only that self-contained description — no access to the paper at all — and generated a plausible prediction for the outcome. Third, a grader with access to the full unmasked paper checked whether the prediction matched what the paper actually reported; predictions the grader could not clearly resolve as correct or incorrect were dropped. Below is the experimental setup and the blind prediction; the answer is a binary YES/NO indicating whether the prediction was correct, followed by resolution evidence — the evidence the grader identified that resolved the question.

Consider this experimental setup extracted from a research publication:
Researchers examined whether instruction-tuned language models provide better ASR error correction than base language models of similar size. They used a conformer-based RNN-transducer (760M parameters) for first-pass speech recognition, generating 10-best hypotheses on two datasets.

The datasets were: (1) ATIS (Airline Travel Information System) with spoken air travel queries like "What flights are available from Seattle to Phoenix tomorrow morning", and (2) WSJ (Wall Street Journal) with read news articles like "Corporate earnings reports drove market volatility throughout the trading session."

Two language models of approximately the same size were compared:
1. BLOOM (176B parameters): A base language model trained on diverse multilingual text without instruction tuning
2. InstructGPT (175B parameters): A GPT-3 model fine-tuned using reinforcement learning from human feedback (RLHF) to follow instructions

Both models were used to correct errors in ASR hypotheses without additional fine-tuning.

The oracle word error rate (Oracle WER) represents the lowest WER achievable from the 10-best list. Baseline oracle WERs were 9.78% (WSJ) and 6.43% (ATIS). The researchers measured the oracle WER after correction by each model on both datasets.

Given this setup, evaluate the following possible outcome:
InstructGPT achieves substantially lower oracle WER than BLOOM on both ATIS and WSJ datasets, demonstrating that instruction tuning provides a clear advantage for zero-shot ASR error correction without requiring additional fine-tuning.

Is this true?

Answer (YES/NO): NO